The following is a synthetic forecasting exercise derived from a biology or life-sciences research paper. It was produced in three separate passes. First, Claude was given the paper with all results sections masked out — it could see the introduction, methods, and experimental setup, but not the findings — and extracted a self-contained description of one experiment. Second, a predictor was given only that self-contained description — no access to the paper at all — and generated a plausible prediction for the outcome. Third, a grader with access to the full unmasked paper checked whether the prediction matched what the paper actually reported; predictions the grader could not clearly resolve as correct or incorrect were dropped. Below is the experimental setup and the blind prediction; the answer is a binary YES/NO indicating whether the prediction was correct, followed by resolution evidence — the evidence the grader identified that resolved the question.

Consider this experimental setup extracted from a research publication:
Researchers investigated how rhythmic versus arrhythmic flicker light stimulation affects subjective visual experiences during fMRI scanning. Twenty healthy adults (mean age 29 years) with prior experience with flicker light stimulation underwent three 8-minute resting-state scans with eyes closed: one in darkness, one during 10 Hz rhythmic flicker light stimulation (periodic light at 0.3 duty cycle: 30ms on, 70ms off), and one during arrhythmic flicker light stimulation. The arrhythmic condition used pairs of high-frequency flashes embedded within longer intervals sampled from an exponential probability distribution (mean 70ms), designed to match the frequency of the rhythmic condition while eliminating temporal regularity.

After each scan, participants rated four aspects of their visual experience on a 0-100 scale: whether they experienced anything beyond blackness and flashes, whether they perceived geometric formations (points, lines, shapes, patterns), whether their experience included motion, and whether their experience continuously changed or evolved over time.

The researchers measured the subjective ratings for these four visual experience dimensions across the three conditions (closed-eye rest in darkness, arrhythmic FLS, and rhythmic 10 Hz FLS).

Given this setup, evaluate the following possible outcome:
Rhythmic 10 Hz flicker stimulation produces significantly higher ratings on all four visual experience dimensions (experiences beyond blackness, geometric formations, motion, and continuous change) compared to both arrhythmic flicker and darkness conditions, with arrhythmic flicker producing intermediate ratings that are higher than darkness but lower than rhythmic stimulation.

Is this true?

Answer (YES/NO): YES